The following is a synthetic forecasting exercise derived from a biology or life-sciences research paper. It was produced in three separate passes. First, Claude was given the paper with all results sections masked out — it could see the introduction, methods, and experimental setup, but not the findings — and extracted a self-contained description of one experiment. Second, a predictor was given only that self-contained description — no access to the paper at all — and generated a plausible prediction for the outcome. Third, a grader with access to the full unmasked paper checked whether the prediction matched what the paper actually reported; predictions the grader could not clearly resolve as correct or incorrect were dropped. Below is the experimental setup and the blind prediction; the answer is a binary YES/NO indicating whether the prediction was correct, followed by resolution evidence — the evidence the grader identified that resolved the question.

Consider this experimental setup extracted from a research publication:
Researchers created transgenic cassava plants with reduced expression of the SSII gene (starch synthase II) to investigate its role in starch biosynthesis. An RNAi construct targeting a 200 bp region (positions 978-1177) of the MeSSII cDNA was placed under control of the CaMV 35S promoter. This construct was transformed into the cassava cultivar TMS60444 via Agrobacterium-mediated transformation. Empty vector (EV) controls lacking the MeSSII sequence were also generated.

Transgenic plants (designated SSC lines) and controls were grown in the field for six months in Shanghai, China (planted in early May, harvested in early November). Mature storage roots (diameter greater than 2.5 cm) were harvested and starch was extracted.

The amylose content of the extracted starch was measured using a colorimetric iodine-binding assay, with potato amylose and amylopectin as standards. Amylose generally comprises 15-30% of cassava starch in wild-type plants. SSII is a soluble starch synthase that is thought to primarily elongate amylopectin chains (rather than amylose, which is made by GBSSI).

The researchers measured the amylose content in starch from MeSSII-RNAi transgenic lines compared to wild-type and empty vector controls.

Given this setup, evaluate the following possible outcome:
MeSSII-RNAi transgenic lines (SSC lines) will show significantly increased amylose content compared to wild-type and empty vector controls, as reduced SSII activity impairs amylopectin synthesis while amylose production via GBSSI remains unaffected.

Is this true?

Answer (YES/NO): YES